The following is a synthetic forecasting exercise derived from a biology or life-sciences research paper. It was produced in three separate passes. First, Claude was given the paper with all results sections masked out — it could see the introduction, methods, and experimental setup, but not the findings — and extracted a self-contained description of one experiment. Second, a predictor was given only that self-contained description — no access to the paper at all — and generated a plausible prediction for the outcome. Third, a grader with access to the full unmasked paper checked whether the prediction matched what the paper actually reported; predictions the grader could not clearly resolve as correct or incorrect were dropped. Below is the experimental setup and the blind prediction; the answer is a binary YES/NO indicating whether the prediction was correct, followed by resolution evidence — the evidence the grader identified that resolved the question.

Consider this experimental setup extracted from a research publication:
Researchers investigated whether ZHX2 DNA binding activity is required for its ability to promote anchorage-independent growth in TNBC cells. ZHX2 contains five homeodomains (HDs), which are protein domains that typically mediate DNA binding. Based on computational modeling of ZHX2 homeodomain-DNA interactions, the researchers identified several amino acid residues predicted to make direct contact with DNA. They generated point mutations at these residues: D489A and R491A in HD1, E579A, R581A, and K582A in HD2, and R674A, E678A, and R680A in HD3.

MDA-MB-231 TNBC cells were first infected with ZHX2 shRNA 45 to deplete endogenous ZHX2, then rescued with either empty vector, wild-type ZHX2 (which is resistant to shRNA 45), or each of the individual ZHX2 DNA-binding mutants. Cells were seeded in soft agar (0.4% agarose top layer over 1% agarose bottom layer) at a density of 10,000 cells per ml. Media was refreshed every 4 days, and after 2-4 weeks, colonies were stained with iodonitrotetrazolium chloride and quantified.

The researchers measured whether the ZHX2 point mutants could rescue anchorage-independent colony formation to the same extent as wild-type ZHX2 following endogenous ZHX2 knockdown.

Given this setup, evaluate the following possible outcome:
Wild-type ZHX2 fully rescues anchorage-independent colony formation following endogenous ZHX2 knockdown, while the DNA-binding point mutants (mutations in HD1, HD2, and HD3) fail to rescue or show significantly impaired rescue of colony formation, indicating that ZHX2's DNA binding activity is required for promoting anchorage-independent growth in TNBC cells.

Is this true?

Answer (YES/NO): NO